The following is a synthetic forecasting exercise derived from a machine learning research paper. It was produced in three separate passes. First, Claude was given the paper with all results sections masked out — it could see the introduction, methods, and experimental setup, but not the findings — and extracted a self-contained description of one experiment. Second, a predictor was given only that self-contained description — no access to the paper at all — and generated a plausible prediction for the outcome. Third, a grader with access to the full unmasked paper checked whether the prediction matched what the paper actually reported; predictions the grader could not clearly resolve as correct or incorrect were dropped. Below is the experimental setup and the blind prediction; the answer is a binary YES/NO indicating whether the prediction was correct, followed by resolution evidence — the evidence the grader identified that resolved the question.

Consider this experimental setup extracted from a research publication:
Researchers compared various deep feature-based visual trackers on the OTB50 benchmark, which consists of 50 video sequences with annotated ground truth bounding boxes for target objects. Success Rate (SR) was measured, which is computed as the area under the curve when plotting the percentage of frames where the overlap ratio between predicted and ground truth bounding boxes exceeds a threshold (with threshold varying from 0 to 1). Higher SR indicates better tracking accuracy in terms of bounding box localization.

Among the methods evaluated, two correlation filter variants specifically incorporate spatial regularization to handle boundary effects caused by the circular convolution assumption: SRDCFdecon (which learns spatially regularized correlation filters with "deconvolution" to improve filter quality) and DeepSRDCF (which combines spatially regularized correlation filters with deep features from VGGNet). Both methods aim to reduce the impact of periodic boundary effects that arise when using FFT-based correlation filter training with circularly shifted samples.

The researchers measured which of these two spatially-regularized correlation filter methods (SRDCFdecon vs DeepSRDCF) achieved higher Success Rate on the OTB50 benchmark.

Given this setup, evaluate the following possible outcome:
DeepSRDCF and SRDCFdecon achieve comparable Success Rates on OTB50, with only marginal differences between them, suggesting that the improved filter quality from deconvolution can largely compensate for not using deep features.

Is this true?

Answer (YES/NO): YES